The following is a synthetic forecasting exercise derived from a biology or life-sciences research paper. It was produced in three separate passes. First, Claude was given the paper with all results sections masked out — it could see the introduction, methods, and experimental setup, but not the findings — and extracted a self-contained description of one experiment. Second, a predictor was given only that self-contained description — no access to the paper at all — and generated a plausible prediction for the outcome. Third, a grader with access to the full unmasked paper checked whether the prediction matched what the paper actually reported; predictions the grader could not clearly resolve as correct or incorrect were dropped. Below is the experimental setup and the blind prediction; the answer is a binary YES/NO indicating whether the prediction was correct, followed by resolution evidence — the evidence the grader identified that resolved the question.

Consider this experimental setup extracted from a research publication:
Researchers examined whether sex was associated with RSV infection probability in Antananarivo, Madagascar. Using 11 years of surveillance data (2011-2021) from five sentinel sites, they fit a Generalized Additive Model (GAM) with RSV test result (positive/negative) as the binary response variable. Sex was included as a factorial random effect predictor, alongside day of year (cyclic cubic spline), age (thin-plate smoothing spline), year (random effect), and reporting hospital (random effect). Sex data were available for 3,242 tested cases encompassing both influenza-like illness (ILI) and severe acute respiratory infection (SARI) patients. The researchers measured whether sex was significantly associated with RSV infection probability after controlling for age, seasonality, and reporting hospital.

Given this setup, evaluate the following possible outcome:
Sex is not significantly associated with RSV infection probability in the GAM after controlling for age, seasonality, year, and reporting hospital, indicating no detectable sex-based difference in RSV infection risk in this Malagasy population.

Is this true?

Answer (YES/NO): YES